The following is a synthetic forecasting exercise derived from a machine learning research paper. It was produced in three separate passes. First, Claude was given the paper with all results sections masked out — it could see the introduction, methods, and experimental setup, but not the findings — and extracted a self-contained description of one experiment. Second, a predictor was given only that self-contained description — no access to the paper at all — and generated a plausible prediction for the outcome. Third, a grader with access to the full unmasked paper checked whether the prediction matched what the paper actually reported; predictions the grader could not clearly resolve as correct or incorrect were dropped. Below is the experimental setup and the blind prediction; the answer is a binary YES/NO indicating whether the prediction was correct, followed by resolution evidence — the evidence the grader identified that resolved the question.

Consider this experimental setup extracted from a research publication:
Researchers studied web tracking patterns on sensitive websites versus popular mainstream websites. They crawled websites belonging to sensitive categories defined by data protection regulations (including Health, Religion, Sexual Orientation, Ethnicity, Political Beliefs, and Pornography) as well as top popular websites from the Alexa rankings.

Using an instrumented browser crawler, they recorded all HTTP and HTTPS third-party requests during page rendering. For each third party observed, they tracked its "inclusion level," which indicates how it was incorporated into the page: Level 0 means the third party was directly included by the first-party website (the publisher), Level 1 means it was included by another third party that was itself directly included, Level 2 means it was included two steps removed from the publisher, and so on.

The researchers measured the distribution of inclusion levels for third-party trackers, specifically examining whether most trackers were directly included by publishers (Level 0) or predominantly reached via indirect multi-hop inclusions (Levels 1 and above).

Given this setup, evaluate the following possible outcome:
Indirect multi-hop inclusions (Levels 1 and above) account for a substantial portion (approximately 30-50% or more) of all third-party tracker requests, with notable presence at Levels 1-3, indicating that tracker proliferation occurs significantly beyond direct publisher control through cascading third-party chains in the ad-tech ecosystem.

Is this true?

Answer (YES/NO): NO